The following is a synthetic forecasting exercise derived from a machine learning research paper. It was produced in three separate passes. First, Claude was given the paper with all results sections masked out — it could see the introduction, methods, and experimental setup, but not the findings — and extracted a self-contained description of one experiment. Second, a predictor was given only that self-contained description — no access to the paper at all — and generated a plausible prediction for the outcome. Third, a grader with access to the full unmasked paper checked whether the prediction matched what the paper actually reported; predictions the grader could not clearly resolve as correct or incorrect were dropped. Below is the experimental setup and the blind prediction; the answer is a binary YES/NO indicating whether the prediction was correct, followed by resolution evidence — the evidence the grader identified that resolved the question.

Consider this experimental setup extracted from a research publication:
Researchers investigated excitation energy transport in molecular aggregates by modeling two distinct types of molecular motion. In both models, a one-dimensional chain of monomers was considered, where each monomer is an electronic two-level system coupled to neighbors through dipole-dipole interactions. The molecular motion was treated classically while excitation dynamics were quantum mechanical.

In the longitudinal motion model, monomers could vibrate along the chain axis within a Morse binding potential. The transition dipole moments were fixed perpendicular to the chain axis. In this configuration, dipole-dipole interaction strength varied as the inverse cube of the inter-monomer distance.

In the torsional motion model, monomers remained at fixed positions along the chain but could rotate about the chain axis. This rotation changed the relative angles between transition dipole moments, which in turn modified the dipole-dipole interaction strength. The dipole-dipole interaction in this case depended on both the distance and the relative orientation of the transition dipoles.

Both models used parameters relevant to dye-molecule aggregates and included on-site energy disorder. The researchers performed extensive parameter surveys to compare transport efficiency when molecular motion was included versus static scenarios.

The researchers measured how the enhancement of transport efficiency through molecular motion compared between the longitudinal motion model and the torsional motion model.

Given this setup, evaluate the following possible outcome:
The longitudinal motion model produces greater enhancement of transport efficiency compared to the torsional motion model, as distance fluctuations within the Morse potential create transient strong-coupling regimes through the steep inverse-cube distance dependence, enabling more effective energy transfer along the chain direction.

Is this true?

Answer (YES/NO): NO